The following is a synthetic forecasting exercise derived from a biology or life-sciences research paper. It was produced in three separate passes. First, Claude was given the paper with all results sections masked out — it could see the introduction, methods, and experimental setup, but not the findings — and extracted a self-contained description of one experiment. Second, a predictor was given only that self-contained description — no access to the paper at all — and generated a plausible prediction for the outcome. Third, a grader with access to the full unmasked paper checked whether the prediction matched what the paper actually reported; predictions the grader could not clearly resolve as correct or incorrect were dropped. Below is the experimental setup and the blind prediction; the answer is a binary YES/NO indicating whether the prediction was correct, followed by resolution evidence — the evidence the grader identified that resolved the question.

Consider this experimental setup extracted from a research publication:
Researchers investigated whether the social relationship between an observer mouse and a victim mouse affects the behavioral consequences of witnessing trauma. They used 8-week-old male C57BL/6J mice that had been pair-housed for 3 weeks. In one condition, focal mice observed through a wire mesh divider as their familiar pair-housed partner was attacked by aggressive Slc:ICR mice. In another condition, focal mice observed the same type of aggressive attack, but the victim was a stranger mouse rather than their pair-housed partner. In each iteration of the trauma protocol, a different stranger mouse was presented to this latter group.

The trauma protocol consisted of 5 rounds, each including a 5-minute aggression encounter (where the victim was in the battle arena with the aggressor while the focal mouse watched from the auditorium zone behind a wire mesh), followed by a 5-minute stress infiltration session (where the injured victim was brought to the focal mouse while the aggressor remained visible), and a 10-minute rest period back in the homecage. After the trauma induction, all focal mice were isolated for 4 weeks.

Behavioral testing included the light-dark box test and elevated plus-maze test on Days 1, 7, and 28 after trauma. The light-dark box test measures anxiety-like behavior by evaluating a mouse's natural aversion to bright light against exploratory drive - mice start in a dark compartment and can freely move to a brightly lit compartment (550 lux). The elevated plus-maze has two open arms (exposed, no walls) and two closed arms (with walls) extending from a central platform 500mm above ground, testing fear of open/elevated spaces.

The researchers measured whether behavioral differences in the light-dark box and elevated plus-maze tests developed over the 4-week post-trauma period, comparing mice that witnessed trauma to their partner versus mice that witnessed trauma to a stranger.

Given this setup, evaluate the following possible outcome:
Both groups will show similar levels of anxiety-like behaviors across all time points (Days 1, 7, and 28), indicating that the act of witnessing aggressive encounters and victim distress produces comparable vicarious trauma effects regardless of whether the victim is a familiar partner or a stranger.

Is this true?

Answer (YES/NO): NO